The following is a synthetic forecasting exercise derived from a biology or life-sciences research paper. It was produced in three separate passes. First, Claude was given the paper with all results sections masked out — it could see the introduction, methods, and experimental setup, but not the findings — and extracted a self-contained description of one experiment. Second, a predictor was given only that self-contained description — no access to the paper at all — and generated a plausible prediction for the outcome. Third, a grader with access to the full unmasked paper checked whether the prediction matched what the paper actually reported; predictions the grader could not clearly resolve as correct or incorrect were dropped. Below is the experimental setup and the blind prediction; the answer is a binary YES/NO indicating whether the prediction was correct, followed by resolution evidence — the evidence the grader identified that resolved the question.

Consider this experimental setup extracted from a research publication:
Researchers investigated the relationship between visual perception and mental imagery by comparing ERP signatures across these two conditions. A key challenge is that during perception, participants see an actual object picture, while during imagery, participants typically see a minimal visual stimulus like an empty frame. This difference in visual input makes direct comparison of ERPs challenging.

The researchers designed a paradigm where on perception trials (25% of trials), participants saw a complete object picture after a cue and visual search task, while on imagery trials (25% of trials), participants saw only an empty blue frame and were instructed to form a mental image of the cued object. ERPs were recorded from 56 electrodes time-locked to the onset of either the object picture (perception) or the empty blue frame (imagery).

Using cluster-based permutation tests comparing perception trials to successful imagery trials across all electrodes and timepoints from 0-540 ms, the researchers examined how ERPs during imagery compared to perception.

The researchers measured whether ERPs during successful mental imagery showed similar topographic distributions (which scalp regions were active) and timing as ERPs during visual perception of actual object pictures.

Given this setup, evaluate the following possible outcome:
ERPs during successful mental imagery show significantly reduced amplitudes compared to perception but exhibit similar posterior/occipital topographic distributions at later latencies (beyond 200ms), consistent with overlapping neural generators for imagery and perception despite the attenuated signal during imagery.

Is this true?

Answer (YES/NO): NO